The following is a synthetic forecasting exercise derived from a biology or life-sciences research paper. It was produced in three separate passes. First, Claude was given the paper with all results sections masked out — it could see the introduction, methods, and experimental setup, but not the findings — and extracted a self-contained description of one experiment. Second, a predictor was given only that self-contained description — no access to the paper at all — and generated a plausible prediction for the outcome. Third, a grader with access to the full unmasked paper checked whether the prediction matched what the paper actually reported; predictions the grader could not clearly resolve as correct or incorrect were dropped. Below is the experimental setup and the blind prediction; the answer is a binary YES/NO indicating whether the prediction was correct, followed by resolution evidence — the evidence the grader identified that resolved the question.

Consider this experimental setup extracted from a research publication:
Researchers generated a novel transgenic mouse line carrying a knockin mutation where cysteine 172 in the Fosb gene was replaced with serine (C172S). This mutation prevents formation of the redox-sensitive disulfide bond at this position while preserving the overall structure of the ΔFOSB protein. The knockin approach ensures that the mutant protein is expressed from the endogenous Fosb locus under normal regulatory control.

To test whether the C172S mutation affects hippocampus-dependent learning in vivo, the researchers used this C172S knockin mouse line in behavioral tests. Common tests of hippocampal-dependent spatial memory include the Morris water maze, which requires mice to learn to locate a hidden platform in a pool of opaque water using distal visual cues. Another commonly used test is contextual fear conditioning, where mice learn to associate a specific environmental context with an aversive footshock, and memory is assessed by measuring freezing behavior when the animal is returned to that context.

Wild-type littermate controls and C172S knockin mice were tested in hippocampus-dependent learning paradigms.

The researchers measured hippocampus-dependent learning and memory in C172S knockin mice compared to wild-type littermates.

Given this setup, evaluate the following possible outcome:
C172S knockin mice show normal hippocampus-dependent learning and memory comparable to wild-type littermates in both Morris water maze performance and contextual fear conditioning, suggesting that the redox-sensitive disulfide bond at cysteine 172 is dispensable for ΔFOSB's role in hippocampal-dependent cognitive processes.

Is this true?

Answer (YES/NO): NO